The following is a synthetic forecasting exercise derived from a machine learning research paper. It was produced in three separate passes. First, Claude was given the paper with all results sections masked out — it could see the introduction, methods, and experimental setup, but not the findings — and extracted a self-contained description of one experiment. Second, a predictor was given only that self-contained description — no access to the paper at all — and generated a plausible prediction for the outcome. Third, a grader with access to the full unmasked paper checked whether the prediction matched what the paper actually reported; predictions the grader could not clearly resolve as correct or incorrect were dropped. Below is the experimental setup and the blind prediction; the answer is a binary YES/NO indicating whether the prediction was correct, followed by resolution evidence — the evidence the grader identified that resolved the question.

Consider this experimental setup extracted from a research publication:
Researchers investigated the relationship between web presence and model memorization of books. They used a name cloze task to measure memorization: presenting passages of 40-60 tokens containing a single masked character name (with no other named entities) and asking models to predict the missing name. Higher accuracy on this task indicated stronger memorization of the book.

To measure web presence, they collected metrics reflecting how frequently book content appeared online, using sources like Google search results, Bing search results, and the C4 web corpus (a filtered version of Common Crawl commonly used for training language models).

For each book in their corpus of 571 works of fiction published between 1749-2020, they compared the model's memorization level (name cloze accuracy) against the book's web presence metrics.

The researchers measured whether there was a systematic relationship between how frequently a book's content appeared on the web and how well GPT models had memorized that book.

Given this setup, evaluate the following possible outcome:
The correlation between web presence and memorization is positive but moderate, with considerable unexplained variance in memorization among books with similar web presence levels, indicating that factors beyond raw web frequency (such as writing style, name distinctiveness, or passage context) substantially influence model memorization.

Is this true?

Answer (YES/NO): NO